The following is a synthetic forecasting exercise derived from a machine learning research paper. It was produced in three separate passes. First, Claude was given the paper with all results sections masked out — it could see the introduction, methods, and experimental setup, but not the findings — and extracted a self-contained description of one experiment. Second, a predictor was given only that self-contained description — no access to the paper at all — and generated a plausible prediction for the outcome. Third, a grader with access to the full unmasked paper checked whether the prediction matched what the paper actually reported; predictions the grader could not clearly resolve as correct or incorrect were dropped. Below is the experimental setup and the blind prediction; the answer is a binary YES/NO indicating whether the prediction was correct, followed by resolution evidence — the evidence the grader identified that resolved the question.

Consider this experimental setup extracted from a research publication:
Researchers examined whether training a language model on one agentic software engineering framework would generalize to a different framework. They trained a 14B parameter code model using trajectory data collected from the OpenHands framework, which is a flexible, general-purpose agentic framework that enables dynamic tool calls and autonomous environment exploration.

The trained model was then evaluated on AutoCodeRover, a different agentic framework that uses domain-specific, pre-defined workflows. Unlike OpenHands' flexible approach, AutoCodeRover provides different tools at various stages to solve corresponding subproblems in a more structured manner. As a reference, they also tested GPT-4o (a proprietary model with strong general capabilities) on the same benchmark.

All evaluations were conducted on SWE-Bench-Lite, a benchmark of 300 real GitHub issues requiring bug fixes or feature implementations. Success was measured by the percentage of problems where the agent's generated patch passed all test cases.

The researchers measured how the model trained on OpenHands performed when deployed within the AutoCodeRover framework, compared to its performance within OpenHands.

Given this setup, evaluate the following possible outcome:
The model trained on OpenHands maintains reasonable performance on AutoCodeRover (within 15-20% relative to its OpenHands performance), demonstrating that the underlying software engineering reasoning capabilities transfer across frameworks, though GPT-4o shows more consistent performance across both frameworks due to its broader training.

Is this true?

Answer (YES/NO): NO